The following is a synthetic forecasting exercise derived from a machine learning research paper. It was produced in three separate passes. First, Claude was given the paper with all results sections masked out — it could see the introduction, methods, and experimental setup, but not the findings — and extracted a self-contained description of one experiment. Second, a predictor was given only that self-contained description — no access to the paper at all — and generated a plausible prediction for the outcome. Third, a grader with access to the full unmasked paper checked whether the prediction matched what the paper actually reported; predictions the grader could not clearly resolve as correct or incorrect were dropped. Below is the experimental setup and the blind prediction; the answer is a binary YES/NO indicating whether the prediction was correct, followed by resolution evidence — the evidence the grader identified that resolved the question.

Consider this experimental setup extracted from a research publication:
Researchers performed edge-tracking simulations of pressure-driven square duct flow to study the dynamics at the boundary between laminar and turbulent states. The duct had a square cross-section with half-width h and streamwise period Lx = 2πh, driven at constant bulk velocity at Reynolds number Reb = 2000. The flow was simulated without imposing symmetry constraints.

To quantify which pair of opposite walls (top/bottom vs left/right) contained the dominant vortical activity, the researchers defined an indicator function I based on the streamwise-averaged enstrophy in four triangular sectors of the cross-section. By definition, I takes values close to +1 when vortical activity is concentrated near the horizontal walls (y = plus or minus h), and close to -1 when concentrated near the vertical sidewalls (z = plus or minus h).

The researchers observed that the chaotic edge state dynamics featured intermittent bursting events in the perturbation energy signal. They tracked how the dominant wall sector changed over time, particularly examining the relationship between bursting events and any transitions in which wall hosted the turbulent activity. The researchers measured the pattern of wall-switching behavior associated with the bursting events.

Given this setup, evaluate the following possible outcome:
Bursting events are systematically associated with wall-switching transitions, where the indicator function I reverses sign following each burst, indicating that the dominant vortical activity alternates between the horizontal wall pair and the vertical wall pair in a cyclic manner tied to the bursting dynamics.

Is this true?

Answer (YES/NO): NO